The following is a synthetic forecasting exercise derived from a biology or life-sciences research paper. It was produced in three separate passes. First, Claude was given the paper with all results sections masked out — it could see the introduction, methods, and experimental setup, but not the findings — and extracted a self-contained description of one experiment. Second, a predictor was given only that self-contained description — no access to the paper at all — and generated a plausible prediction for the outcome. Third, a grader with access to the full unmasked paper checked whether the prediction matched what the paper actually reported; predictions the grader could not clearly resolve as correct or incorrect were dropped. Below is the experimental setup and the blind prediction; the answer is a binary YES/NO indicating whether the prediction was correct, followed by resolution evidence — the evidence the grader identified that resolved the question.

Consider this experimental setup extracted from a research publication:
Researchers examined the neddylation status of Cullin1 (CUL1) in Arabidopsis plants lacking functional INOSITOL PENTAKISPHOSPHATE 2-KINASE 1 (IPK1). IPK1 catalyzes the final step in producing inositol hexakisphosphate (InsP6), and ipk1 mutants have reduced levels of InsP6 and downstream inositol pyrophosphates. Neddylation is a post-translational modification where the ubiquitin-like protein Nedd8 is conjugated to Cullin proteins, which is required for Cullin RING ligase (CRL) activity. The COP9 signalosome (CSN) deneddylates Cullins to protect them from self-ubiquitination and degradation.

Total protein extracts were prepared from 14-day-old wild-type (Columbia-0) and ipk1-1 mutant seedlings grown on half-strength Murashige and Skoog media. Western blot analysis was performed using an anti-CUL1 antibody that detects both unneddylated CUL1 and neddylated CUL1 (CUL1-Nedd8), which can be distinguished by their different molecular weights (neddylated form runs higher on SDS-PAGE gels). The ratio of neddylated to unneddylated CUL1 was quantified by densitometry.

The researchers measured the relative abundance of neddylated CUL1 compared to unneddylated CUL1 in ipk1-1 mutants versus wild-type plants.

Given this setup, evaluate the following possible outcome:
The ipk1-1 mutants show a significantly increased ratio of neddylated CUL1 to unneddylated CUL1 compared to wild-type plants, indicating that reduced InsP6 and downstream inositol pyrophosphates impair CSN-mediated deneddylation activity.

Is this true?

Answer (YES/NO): YES